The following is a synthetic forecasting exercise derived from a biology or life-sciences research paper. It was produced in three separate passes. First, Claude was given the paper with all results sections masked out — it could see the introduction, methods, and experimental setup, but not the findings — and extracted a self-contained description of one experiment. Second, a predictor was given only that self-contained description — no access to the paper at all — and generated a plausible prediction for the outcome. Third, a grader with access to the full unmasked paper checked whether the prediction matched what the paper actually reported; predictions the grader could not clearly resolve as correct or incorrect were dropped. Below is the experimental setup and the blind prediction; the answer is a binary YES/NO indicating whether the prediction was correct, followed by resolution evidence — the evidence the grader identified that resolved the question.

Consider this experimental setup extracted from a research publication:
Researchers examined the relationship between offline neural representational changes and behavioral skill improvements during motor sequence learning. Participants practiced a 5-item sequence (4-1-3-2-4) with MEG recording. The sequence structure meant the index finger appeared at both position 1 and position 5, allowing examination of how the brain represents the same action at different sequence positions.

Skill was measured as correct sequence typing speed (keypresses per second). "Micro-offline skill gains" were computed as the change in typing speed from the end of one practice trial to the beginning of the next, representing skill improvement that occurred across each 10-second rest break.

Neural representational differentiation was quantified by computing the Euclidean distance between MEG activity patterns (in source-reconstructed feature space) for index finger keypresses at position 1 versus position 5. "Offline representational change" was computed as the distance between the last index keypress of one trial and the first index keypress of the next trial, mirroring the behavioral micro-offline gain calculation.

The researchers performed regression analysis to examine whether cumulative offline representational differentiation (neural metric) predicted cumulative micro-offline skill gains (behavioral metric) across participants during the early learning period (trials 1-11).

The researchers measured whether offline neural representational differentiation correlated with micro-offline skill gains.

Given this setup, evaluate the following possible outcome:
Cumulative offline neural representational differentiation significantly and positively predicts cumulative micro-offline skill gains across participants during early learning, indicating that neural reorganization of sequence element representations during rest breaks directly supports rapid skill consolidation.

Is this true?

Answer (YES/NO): YES